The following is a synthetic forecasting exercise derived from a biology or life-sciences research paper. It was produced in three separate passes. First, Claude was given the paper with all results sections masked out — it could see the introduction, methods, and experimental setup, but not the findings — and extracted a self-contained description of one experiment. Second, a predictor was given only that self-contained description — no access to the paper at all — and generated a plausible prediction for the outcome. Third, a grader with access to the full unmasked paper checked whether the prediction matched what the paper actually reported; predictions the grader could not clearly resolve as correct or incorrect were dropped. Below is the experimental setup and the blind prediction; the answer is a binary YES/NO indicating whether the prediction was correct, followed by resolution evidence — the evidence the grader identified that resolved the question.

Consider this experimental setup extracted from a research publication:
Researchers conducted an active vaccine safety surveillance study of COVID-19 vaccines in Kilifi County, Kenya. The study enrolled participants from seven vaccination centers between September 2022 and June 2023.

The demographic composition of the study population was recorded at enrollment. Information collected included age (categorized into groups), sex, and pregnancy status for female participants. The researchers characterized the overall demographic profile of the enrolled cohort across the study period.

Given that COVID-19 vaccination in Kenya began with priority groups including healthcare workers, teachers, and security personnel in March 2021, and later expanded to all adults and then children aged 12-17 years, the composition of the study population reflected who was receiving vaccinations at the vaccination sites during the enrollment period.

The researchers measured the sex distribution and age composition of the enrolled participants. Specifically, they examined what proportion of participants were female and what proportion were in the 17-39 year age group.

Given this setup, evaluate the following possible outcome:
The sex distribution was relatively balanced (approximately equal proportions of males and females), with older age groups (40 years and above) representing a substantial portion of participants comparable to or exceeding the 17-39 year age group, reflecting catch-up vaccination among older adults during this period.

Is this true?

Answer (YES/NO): NO